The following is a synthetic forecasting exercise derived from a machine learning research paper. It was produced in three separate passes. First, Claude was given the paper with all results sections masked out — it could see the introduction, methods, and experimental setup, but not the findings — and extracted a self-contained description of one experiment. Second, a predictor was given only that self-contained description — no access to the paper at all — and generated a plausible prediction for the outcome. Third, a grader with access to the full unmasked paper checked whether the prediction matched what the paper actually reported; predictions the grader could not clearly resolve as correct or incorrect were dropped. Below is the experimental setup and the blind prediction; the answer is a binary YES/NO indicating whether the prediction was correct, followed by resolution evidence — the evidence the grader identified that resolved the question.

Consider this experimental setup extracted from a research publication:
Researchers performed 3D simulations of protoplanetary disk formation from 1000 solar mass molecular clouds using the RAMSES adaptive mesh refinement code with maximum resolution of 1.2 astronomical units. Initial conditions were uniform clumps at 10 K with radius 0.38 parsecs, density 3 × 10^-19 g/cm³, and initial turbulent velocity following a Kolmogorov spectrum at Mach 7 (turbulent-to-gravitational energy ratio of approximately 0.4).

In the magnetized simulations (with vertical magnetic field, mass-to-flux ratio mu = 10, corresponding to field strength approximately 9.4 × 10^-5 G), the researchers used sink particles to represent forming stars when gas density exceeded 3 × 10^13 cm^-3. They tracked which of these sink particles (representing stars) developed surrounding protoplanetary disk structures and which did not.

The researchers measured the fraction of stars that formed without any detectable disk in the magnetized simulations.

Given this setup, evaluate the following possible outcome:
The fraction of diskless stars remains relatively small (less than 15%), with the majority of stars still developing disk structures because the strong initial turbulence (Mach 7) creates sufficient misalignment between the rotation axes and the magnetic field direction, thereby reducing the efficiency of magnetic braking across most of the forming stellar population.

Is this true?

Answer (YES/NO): NO